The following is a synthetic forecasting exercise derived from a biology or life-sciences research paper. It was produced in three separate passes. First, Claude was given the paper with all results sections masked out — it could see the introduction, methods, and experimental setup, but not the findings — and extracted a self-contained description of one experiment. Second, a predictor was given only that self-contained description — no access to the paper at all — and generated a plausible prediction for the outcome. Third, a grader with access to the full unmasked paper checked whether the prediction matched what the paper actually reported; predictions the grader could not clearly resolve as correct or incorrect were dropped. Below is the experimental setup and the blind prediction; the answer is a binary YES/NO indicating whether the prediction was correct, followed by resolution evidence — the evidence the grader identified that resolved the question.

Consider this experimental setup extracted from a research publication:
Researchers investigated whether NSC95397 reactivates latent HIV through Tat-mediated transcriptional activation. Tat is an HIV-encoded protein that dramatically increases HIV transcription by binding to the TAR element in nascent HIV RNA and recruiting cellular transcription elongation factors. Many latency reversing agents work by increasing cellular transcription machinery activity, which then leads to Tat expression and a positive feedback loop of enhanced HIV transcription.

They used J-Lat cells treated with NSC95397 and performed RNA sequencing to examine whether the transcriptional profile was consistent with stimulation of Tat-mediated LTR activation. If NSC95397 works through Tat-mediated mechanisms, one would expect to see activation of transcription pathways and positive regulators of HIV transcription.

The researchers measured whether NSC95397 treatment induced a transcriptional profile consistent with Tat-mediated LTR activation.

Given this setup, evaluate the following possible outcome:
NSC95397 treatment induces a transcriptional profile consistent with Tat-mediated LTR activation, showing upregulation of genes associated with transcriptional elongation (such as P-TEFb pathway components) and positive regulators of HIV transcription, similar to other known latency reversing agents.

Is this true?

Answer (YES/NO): NO